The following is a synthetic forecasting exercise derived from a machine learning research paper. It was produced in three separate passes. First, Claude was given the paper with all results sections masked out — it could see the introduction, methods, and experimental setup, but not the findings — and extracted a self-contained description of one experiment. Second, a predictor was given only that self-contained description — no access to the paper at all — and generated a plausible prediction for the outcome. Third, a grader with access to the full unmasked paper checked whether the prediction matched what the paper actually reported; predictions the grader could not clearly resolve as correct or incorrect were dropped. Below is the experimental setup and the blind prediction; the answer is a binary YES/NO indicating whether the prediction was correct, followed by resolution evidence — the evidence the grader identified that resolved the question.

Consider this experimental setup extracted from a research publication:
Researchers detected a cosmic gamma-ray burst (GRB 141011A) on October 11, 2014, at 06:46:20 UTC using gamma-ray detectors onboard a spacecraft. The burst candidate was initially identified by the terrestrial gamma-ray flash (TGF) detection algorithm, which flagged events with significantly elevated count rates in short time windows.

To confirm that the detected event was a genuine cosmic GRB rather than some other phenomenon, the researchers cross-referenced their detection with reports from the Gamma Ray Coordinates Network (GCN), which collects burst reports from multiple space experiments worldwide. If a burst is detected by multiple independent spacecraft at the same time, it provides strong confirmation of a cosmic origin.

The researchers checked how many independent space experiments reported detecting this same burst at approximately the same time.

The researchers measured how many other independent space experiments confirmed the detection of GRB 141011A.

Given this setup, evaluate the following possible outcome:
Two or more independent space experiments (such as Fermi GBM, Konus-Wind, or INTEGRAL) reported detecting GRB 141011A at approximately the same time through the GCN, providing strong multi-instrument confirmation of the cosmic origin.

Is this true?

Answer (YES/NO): YES